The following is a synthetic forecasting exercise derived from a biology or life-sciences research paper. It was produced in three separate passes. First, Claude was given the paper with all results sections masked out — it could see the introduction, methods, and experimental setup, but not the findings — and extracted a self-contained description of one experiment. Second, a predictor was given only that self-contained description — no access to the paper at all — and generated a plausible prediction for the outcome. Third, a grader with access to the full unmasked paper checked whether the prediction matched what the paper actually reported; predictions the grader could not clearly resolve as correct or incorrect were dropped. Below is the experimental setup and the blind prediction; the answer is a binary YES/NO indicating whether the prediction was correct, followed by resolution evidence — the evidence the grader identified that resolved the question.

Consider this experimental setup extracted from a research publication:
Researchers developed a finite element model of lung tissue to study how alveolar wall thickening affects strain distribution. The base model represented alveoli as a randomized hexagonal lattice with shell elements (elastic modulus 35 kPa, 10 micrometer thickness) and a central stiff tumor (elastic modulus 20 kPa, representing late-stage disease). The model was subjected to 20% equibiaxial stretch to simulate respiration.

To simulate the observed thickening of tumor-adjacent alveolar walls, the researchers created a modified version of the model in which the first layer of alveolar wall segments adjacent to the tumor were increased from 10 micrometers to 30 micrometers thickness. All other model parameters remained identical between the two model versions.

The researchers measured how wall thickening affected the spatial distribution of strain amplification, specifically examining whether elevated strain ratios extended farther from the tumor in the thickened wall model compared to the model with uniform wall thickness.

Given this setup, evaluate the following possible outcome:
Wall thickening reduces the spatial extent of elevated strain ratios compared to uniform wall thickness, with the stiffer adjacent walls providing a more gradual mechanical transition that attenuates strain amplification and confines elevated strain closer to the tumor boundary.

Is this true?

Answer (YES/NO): NO